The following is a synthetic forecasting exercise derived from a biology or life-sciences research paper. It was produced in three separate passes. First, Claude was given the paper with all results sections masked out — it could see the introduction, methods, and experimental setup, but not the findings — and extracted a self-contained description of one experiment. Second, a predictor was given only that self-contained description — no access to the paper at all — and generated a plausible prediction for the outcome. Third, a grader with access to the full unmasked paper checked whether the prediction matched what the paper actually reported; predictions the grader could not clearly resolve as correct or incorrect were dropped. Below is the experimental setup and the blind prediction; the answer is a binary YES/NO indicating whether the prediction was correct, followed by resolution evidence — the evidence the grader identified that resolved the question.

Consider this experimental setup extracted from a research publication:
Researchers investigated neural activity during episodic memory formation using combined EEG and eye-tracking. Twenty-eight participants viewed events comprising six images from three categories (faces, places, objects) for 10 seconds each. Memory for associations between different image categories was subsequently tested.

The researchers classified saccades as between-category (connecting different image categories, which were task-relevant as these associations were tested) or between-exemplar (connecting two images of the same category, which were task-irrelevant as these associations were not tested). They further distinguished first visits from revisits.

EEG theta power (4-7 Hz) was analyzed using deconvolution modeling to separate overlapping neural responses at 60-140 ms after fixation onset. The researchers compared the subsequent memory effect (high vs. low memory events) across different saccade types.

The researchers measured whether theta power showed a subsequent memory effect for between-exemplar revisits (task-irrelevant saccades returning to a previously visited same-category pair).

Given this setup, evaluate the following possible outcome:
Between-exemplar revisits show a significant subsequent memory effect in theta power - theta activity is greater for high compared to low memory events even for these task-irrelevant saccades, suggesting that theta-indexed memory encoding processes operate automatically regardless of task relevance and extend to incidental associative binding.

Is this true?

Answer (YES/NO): NO